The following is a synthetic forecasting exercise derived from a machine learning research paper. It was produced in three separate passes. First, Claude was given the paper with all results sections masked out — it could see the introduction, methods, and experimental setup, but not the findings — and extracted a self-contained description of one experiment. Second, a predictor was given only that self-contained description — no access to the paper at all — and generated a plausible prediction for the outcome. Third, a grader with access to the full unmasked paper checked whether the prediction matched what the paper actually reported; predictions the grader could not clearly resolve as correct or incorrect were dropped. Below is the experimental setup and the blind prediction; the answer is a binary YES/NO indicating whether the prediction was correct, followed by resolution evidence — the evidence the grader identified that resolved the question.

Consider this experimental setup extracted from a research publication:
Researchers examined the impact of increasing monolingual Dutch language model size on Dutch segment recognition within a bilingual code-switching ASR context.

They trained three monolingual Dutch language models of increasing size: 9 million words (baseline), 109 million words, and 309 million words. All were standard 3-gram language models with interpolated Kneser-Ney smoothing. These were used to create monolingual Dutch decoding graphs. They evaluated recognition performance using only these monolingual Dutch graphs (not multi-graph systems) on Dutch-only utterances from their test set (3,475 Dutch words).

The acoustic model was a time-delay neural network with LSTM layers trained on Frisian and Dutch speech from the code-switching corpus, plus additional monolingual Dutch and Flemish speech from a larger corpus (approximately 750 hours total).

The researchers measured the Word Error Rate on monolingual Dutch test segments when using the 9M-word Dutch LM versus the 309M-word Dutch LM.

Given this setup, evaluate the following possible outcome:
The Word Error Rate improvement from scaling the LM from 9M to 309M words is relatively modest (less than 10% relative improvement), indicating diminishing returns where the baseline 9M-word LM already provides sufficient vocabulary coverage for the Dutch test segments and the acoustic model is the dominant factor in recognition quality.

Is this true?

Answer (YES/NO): YES